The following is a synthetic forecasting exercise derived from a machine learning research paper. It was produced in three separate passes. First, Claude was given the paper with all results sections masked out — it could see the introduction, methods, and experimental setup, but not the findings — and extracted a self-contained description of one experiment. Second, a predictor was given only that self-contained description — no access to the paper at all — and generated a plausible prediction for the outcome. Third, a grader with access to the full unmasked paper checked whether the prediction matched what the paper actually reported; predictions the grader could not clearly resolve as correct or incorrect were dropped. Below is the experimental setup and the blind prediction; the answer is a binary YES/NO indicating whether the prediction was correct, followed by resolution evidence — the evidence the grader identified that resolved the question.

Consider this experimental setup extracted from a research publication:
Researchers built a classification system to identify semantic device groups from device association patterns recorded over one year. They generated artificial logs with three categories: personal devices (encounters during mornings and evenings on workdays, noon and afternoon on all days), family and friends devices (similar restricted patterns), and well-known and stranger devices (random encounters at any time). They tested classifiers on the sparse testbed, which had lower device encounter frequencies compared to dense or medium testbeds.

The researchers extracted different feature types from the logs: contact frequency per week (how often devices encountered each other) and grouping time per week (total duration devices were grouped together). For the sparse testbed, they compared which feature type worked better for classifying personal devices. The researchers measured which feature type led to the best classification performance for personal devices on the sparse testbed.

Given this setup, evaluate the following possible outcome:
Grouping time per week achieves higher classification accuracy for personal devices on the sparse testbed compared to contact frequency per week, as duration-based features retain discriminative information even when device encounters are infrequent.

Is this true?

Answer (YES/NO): NO